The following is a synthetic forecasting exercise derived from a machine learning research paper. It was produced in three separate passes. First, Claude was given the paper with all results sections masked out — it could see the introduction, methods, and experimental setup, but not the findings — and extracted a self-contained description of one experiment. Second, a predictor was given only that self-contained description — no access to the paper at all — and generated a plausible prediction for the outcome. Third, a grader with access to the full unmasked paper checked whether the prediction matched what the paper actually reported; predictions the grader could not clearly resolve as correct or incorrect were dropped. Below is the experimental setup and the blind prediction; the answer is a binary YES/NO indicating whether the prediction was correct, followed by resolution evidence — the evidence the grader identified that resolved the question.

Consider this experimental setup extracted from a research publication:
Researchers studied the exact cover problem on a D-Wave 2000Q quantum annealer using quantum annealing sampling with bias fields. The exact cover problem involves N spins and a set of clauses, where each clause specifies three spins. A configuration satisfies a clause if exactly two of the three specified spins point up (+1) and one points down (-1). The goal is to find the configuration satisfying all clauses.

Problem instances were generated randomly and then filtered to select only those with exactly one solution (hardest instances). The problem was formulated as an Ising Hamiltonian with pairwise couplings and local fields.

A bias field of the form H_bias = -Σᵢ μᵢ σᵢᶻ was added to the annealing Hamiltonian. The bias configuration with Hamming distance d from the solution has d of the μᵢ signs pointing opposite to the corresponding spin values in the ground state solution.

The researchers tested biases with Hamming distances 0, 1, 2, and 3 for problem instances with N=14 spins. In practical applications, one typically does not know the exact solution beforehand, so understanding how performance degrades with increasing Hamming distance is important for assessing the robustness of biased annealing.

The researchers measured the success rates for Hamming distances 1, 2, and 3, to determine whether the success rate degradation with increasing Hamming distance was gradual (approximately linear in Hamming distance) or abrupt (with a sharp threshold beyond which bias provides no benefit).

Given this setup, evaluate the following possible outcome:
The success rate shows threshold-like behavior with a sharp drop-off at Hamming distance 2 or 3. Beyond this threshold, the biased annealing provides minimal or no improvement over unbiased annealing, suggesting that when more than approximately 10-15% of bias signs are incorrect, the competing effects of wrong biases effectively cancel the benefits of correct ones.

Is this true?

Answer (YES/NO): NO